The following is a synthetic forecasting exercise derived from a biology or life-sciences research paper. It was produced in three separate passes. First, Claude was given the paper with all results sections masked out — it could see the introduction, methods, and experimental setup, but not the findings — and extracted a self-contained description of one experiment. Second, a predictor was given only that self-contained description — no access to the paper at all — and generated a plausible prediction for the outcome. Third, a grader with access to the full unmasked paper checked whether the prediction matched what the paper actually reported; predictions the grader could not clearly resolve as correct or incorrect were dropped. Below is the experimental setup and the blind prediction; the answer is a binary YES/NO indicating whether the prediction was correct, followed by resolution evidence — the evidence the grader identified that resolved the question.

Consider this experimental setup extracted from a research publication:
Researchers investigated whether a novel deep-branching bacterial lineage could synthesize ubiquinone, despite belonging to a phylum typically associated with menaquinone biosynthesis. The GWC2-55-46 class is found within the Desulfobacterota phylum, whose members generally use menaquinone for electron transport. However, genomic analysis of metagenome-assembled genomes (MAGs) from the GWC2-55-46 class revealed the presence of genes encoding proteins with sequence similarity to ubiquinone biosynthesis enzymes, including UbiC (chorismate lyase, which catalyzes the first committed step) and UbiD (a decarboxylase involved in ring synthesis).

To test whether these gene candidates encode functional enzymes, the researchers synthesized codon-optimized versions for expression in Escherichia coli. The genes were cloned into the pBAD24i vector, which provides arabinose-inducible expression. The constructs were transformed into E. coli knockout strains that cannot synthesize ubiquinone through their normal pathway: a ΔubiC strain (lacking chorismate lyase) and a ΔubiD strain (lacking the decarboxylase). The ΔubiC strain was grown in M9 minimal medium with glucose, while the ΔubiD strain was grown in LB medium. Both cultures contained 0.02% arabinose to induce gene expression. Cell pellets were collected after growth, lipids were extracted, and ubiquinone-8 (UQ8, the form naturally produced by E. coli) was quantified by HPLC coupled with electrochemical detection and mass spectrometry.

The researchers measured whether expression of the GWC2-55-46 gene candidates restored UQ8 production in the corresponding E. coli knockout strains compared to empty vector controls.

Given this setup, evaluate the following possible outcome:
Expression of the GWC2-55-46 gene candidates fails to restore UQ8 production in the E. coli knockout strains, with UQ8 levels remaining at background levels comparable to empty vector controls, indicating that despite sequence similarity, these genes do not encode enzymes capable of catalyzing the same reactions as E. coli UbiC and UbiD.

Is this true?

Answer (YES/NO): NO